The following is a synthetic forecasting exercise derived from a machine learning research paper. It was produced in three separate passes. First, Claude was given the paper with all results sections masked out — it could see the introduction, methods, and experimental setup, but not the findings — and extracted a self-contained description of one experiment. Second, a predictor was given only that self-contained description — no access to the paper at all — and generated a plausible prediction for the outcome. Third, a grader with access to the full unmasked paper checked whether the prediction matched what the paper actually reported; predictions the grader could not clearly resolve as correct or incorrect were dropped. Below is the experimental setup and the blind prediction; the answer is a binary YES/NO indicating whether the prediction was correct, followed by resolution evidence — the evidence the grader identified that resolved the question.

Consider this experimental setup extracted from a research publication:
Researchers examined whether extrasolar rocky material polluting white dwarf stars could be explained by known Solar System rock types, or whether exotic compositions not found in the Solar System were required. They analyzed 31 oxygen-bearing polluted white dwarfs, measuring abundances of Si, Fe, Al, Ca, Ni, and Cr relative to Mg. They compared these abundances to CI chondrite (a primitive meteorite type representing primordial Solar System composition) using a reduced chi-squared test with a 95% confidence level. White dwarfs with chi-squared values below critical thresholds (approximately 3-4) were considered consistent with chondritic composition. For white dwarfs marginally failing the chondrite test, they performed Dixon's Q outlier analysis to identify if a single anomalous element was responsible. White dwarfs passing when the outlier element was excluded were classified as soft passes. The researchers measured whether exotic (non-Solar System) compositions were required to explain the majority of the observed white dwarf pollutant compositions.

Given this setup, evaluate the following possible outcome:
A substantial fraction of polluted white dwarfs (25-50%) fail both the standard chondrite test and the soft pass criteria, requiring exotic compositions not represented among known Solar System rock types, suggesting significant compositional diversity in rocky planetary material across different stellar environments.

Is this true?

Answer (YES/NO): NO